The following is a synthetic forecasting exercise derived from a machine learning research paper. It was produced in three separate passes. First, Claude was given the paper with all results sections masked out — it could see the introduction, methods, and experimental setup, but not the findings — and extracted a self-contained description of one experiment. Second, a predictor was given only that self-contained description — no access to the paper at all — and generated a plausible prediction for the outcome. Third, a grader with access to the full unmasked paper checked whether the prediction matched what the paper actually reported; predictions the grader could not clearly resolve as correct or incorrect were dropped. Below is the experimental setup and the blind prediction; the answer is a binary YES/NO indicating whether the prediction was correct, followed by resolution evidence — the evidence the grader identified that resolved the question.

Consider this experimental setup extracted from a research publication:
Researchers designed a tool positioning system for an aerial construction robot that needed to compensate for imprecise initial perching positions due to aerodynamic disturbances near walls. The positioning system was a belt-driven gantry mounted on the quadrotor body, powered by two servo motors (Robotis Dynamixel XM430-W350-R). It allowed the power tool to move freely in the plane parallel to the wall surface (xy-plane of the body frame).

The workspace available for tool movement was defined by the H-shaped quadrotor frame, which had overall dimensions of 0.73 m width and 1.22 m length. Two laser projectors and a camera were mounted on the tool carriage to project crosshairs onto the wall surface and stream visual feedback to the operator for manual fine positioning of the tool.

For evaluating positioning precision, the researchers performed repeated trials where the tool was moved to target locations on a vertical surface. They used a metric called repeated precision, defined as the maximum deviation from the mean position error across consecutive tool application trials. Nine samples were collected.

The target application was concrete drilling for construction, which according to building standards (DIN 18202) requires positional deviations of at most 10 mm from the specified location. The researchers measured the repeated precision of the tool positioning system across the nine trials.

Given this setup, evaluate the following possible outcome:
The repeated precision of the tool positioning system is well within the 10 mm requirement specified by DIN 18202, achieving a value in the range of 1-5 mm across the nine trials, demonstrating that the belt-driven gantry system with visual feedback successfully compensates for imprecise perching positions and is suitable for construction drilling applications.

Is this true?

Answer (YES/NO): NO